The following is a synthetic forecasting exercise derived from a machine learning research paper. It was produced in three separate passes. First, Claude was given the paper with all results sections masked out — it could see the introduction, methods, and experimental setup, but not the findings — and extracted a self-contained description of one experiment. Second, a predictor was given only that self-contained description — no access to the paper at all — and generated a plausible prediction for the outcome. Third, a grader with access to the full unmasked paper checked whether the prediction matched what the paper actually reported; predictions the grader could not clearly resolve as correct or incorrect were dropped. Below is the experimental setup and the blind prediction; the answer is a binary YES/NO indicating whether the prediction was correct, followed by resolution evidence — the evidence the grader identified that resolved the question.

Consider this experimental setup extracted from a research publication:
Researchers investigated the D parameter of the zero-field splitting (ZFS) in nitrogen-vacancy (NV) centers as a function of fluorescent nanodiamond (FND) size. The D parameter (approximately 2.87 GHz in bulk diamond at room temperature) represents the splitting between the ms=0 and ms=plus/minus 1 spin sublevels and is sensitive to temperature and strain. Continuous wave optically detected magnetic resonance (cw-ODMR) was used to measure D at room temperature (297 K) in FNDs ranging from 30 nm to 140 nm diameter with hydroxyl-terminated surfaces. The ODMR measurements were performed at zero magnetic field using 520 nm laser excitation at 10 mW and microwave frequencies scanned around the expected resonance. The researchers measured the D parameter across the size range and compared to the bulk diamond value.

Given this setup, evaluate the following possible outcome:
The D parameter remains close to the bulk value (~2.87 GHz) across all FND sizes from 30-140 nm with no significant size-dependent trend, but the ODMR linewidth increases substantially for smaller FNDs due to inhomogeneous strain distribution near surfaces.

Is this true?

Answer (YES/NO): NO